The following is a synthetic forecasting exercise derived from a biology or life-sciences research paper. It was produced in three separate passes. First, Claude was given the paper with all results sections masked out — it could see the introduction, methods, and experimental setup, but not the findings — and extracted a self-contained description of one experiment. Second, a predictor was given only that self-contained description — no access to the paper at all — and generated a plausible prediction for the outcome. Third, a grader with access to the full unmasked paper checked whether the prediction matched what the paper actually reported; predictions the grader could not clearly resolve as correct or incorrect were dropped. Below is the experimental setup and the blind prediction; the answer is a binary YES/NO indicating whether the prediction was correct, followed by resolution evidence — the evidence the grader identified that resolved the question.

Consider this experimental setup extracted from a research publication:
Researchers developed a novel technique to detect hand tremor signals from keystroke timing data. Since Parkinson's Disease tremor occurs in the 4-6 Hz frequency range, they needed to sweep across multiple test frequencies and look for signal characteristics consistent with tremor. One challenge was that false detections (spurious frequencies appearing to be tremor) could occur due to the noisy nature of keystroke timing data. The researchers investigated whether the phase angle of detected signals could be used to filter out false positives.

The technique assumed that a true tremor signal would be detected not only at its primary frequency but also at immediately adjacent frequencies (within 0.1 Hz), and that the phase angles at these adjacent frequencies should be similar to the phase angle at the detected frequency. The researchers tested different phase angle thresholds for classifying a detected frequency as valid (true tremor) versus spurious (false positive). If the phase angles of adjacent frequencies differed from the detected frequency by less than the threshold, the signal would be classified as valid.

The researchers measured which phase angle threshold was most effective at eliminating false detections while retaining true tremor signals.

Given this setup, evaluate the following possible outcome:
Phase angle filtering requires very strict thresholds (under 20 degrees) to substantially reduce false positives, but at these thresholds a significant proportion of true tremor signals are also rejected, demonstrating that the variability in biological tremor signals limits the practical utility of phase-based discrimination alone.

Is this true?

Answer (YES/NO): NO